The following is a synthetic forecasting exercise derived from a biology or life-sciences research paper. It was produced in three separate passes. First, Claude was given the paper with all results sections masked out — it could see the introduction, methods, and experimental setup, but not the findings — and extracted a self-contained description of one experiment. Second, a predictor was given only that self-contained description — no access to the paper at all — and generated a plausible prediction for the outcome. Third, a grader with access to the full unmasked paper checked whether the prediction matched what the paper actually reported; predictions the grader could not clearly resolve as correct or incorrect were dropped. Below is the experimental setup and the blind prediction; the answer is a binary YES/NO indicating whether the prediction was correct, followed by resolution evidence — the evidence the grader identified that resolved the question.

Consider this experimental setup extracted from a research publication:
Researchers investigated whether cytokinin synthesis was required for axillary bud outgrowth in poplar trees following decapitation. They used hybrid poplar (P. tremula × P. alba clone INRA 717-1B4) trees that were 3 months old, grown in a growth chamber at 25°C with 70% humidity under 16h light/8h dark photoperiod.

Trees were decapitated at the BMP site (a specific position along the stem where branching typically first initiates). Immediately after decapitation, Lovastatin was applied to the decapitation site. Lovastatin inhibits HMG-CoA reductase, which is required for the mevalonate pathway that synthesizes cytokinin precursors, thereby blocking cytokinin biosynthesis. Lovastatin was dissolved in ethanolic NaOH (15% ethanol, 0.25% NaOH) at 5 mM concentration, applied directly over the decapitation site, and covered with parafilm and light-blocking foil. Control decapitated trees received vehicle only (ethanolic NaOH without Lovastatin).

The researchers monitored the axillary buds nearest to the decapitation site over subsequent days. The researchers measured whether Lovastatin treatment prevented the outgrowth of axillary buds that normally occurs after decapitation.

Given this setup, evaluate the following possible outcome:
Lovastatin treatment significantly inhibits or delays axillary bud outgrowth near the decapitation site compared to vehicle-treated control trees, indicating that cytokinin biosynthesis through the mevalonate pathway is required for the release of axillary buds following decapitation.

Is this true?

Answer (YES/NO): YES